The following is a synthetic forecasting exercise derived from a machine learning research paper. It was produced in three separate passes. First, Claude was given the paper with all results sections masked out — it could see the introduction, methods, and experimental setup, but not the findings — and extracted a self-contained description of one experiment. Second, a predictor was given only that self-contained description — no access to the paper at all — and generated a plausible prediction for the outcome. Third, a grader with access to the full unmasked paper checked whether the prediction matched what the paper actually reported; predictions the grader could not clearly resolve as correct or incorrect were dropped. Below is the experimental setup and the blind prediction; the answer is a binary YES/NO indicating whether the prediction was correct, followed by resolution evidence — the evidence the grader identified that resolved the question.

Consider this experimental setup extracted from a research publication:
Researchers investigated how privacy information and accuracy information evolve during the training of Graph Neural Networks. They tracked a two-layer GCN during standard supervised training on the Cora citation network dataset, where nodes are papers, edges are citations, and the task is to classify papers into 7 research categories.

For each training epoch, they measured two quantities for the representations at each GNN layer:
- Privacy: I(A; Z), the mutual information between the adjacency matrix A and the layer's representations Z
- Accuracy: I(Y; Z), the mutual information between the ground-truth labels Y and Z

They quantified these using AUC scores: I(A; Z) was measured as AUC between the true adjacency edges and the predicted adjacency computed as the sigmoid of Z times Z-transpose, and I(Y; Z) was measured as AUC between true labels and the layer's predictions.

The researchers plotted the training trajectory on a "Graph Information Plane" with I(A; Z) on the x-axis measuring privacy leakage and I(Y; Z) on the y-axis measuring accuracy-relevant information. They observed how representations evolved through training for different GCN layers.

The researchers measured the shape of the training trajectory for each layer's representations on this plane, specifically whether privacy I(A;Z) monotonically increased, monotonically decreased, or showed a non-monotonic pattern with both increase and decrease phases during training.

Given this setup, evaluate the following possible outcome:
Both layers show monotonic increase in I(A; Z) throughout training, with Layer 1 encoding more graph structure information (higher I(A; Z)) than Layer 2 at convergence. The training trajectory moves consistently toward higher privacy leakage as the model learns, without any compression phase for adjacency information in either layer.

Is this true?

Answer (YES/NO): NO